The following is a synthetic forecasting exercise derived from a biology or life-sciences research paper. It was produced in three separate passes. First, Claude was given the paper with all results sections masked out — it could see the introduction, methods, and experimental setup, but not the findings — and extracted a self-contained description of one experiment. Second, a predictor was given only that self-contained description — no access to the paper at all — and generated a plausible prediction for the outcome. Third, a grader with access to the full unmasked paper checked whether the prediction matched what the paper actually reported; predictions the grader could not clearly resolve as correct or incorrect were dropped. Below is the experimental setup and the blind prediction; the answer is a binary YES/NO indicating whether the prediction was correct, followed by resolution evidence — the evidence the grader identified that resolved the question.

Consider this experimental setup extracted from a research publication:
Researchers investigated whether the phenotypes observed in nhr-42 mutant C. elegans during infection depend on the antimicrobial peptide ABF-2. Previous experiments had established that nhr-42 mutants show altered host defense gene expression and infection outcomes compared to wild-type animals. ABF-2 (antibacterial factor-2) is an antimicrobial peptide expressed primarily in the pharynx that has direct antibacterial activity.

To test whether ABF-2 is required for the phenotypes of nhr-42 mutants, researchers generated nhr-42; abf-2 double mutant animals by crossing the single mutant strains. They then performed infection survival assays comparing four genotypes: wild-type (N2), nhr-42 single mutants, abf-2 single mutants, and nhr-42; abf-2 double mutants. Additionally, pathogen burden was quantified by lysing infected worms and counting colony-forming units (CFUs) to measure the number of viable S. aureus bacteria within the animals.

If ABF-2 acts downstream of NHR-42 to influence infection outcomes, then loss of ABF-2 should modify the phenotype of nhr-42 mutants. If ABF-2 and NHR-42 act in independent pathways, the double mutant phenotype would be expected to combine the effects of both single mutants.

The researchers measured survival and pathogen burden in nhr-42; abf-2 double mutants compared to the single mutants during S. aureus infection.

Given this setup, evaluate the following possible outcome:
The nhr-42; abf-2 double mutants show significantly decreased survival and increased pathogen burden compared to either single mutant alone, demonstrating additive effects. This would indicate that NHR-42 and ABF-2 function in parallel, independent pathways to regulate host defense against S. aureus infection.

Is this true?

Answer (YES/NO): NO